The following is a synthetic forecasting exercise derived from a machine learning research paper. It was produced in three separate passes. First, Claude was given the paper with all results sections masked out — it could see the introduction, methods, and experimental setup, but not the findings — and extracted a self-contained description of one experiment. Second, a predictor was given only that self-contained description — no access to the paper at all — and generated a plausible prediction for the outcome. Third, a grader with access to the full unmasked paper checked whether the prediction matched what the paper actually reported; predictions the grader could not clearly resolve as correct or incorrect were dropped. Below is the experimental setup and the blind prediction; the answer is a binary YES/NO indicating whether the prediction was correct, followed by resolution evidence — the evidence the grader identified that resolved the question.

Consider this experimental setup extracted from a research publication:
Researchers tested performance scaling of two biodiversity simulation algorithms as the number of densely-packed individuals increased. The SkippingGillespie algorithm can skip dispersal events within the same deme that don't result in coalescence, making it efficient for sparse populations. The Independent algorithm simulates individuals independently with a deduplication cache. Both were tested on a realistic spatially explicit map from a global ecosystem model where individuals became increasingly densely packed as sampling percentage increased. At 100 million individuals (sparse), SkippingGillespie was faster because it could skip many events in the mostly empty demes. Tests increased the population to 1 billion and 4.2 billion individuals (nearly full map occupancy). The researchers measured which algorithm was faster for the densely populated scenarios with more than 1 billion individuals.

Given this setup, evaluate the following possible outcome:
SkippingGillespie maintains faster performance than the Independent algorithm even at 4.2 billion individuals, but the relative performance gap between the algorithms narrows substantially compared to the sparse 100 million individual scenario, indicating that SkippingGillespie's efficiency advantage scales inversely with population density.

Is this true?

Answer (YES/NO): NO